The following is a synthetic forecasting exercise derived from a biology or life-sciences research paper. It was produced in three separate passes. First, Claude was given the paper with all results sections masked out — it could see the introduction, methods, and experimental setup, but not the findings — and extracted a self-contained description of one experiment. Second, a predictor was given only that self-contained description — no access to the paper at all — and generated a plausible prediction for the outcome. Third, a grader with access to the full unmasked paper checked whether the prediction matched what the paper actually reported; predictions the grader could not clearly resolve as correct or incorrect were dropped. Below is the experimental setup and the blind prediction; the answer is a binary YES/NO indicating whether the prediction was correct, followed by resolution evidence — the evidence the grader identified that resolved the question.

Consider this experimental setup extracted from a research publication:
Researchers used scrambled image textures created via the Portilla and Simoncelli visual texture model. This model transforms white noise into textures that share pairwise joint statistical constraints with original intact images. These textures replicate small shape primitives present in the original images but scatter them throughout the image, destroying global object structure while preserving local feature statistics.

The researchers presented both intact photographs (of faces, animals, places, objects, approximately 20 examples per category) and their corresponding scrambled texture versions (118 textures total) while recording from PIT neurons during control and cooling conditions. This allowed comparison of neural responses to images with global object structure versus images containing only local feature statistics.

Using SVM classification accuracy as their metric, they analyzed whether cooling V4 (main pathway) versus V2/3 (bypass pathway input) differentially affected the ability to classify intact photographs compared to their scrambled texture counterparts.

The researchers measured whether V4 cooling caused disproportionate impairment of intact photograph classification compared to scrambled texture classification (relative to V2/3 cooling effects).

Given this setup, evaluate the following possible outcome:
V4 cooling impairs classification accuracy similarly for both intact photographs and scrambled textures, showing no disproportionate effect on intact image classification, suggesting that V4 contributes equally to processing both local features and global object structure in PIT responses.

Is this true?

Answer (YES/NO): NO